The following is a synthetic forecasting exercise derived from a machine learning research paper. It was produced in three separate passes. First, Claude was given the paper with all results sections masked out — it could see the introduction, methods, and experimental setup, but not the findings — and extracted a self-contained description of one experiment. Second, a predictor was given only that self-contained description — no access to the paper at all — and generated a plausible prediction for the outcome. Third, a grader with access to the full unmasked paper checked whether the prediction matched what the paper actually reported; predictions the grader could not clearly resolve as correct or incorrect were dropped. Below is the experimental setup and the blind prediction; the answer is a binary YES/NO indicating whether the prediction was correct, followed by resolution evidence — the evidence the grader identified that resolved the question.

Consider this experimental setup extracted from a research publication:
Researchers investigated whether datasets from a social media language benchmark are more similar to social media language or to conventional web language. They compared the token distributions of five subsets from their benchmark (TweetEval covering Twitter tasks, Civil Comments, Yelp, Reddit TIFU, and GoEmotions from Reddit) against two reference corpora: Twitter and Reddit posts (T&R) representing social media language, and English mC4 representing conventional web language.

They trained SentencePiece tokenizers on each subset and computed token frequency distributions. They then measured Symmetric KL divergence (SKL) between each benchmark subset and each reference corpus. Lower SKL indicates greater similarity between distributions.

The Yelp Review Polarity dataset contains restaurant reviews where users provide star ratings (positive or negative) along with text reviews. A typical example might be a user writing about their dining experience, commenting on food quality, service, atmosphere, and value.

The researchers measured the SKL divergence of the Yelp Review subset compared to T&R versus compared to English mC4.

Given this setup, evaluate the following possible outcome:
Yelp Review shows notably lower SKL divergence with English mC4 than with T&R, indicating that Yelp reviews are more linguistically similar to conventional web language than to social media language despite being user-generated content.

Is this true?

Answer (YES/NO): NO